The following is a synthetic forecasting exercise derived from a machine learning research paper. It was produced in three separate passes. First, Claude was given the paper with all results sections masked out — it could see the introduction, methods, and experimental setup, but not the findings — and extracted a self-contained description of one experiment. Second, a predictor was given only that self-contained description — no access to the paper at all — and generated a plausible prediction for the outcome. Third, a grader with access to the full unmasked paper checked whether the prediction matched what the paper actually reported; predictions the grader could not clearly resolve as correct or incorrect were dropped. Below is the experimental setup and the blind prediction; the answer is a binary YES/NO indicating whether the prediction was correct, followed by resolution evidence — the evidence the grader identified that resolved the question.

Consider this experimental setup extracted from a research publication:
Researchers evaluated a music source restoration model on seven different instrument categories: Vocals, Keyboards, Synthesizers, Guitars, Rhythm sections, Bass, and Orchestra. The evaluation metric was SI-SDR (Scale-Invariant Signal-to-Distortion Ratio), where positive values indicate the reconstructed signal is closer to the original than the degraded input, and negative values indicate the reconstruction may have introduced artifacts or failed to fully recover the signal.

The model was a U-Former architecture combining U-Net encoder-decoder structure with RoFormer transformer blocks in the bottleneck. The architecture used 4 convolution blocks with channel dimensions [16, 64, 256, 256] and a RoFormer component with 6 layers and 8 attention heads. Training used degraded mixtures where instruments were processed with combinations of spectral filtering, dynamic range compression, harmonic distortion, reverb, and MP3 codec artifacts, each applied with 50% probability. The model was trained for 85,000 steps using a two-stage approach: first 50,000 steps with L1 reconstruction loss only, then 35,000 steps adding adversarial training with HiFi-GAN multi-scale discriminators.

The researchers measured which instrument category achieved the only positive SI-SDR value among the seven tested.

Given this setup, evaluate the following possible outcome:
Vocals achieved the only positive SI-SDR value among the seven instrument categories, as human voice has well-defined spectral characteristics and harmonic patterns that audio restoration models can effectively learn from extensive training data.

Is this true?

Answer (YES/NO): YES